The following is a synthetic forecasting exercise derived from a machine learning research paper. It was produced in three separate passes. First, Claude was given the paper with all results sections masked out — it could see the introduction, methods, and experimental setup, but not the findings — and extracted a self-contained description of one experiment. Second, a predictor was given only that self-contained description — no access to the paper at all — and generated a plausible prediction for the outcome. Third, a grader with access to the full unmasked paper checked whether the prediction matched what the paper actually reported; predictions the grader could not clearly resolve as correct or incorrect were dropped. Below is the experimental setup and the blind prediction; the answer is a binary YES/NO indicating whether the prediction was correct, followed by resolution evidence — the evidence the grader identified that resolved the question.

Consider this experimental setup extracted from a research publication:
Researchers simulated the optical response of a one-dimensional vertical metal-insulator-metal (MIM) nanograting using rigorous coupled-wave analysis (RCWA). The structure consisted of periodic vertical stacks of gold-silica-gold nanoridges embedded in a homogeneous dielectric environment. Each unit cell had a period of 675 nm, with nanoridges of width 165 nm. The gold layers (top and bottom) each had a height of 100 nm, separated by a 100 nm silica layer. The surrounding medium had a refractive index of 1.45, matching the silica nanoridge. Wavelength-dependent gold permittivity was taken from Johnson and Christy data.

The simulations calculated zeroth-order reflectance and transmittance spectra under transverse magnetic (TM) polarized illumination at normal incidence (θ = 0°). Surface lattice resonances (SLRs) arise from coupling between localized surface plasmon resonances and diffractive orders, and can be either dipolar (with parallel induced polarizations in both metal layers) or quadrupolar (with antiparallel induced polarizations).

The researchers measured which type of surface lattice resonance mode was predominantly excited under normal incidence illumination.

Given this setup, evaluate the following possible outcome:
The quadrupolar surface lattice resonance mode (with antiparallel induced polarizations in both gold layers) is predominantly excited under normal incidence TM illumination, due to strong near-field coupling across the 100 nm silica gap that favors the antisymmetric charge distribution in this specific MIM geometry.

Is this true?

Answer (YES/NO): YES